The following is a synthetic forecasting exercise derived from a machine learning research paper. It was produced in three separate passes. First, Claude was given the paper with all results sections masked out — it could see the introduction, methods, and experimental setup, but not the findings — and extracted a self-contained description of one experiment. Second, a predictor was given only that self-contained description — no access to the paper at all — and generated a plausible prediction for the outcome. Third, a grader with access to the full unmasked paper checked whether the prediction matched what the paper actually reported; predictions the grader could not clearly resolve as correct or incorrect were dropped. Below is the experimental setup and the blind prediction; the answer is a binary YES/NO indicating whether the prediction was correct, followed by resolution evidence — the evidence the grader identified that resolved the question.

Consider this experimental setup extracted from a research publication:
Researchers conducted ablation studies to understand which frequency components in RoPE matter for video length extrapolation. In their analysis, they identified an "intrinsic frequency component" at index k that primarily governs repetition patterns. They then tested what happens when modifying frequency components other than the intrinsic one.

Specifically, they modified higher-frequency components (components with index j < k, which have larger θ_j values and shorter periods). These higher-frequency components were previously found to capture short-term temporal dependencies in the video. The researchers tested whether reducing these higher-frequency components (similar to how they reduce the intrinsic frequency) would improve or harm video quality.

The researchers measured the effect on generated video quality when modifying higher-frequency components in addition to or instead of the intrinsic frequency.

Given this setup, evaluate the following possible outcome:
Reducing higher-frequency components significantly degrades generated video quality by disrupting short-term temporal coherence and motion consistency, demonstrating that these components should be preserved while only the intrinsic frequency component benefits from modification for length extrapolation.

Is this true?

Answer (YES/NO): YES